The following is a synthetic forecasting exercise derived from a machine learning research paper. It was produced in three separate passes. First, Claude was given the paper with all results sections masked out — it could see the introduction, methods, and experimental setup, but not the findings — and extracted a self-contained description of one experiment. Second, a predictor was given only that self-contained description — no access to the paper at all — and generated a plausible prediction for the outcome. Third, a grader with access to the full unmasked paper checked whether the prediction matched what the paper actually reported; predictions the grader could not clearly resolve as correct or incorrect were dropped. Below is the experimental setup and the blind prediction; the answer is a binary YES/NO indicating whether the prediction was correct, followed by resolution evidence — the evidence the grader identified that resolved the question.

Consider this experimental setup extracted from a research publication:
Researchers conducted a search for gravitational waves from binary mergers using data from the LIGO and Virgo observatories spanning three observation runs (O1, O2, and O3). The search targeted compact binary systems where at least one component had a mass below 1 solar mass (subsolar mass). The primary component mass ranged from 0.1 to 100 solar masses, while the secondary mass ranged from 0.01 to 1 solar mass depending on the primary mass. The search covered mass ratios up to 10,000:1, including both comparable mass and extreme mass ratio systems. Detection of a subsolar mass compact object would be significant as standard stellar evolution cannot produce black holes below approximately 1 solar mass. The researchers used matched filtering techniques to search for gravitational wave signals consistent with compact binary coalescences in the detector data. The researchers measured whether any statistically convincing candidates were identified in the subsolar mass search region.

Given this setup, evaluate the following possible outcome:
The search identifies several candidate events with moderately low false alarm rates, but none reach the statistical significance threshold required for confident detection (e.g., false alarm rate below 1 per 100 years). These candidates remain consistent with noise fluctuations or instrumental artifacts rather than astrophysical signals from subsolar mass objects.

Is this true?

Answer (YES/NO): NO